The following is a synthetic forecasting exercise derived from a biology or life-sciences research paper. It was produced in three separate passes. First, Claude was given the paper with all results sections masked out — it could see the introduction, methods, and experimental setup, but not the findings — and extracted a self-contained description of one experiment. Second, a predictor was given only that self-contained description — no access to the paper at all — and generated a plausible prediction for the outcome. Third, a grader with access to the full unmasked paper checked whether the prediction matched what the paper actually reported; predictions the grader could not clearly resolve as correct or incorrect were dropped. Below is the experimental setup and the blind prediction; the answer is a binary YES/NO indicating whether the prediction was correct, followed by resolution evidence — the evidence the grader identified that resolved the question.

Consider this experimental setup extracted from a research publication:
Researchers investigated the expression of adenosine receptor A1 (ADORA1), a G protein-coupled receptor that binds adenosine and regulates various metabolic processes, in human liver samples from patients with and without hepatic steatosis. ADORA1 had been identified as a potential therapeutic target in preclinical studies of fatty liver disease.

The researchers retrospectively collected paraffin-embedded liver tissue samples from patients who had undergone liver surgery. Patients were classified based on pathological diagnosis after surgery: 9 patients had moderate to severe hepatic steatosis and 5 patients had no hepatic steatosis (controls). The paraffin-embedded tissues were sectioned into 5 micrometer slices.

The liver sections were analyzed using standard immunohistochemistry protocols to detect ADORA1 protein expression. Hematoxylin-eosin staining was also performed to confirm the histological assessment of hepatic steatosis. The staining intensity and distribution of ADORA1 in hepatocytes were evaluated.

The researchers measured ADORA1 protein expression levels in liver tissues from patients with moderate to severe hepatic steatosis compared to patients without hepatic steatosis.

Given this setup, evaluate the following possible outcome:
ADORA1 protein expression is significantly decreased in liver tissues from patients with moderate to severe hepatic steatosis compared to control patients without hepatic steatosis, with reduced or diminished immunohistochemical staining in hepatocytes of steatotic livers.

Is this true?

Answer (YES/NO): NO